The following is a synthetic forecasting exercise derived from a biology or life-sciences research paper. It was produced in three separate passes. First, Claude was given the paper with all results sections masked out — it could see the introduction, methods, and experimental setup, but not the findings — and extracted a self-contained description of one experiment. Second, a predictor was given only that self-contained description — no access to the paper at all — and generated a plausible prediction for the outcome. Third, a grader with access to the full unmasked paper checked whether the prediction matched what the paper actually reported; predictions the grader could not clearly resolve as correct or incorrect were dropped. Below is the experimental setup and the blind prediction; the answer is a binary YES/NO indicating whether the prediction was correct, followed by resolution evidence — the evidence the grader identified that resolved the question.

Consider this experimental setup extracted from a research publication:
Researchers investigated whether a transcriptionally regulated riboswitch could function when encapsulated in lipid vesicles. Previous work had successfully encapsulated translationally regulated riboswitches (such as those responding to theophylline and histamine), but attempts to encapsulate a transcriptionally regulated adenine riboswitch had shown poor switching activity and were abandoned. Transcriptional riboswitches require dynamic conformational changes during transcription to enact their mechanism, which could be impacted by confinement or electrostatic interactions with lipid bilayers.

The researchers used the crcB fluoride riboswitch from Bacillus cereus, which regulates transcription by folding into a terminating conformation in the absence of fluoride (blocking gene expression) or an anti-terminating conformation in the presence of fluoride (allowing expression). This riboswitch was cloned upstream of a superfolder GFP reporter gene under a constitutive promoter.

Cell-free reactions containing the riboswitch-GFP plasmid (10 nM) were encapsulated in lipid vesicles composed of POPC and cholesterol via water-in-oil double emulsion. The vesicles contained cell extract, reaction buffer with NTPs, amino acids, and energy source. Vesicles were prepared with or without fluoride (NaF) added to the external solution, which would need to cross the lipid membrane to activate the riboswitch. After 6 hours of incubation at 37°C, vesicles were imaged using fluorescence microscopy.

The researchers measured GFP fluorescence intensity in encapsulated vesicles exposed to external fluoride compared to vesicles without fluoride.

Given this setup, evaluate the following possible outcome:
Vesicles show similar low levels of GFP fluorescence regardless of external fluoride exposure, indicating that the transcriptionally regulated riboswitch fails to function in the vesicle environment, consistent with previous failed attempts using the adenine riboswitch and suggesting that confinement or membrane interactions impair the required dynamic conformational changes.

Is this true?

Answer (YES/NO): NO